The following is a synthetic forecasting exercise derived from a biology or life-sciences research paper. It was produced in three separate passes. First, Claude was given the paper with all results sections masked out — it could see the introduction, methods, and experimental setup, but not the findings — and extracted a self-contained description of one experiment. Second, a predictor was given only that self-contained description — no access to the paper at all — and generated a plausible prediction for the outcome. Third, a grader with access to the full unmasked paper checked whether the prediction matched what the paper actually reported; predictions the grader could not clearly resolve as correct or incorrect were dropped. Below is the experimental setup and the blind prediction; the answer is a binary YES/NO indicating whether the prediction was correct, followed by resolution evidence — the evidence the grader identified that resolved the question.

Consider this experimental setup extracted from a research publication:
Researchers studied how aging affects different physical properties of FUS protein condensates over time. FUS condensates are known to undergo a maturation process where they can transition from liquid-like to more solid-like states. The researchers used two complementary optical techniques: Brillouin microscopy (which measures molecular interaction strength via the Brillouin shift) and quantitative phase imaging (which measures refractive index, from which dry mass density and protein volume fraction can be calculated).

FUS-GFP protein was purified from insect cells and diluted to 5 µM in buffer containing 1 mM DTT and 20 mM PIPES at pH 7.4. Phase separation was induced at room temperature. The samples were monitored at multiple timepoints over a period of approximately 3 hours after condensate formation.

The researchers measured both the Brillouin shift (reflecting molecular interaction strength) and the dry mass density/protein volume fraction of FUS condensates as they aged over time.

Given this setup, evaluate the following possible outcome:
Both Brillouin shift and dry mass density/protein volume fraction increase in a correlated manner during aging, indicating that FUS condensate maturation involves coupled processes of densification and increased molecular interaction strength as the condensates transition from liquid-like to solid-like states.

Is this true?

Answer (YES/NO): NO